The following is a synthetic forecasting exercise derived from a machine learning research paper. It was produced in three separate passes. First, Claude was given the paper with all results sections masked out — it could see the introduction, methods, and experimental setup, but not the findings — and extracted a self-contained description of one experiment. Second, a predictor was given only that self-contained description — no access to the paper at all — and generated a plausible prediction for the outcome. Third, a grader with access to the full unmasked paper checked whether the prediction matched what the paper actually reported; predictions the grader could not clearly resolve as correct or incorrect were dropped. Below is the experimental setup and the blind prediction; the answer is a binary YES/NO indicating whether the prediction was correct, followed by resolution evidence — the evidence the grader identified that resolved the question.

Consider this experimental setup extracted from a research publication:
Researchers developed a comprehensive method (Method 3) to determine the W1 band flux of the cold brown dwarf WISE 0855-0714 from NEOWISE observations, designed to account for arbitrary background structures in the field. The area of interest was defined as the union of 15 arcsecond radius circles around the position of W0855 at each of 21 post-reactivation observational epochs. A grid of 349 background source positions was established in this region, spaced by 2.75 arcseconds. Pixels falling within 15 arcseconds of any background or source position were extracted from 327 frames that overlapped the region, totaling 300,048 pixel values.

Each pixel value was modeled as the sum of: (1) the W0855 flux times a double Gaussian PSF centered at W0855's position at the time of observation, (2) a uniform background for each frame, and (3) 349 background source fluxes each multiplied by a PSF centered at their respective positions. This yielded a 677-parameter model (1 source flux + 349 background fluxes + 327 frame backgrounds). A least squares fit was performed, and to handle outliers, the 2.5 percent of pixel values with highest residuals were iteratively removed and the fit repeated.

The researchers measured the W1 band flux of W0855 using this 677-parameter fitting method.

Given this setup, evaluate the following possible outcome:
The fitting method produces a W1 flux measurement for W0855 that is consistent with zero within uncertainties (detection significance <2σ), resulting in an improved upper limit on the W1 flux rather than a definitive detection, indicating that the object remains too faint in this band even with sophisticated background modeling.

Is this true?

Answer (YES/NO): NO